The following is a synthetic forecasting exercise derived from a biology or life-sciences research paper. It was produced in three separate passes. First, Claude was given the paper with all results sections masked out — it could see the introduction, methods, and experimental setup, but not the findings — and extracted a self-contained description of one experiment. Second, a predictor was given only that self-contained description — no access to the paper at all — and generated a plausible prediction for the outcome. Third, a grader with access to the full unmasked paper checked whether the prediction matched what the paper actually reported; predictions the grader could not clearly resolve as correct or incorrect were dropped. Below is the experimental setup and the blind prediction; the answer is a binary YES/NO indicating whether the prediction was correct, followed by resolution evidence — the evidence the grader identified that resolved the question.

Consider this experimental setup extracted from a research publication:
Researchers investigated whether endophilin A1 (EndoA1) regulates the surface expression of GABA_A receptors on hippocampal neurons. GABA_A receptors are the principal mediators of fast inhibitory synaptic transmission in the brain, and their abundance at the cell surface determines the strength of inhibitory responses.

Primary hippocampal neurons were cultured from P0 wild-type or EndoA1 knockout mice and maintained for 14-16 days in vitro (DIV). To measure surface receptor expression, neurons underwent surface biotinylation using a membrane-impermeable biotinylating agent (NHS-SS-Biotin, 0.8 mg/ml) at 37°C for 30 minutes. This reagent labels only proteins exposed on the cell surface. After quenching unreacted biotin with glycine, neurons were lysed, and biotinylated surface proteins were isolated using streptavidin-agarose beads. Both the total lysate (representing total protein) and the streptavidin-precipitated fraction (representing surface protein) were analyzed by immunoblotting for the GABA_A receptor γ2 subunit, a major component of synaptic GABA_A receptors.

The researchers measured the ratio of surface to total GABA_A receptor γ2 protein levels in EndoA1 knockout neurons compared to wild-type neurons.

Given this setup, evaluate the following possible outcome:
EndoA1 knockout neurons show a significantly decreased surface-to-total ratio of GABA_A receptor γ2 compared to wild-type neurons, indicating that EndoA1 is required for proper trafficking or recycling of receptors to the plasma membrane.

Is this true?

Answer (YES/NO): YES